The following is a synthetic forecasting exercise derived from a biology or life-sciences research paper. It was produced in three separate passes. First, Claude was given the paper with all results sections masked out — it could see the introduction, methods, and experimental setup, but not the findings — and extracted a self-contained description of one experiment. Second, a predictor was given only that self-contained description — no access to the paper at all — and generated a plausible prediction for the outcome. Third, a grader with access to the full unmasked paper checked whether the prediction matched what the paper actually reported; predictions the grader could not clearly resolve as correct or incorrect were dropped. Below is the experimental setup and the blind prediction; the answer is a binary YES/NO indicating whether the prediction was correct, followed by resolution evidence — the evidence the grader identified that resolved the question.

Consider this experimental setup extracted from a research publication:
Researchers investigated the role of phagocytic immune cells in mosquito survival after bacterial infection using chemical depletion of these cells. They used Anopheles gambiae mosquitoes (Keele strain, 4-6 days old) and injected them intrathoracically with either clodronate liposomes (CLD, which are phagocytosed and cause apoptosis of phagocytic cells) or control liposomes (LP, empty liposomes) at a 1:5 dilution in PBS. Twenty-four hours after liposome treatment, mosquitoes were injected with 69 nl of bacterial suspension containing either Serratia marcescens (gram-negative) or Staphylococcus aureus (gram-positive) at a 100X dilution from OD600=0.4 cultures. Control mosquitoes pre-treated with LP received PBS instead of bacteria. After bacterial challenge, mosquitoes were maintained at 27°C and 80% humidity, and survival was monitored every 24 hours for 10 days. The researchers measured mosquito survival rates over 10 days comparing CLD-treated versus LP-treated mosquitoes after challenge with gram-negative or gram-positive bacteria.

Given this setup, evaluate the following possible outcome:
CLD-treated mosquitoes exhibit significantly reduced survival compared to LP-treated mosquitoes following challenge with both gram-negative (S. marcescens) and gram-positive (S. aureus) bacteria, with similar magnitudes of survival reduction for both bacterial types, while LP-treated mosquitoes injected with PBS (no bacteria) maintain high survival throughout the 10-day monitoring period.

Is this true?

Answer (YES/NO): NO